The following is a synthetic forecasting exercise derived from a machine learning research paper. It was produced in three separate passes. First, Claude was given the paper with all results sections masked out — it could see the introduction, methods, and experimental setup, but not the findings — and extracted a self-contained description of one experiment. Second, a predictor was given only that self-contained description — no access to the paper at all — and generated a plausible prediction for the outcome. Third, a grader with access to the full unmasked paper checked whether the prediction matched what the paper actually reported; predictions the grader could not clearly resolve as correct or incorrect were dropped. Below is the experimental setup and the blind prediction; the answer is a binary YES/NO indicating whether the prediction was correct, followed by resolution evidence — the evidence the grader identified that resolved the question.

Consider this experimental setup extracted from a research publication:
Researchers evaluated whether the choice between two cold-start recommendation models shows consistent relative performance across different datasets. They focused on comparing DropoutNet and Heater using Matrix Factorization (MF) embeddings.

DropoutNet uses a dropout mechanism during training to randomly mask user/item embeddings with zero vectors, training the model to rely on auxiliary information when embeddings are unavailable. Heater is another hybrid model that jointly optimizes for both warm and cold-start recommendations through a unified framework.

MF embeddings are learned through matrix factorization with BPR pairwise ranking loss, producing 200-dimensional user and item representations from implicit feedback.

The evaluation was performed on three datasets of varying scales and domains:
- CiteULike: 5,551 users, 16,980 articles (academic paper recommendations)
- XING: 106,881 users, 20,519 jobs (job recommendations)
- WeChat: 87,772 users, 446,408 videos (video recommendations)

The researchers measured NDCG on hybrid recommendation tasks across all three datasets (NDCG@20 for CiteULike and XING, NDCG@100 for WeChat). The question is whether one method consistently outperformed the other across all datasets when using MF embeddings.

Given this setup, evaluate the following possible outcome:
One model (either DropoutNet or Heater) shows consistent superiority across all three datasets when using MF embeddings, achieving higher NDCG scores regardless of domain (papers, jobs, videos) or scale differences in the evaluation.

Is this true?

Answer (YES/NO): YES